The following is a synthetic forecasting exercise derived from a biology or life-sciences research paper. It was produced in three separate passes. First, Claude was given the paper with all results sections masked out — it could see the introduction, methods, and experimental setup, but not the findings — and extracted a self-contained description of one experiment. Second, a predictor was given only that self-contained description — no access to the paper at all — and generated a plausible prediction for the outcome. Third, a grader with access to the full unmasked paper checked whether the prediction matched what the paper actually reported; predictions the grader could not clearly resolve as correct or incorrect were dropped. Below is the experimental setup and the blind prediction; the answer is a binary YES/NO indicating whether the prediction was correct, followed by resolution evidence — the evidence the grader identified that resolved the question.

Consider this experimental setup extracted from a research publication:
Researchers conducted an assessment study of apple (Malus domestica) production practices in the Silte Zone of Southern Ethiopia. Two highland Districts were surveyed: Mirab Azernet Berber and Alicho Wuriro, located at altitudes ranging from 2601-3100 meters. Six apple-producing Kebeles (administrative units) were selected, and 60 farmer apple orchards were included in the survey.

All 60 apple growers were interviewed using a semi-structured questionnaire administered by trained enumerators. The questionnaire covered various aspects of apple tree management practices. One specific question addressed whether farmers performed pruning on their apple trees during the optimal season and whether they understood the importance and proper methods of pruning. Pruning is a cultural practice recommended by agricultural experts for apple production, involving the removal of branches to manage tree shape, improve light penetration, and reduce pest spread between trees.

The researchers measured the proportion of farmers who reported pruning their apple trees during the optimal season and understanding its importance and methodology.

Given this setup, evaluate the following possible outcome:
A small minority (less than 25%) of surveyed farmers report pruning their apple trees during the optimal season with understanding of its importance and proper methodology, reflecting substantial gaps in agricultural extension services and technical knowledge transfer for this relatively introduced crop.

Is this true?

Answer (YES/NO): YES